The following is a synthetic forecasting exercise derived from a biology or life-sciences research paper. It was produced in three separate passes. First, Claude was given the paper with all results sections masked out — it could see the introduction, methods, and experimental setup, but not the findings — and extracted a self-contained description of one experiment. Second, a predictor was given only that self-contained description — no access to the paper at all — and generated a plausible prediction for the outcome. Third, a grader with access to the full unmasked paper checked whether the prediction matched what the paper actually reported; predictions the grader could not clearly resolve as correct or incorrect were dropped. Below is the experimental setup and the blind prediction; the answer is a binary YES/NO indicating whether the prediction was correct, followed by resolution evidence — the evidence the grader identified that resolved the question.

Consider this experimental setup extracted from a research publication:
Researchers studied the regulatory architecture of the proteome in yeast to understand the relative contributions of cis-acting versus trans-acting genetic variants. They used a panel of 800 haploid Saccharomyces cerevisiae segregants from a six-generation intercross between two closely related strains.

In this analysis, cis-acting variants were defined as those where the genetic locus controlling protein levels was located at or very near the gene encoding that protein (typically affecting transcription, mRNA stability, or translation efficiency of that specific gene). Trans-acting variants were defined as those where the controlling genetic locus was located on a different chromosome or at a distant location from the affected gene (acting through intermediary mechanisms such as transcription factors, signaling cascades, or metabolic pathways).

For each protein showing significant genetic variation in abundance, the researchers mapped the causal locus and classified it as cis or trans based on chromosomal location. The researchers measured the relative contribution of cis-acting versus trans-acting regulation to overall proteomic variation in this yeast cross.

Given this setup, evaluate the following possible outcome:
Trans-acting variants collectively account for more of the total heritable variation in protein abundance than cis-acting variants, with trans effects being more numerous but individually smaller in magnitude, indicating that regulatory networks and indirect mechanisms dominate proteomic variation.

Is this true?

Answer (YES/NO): YES